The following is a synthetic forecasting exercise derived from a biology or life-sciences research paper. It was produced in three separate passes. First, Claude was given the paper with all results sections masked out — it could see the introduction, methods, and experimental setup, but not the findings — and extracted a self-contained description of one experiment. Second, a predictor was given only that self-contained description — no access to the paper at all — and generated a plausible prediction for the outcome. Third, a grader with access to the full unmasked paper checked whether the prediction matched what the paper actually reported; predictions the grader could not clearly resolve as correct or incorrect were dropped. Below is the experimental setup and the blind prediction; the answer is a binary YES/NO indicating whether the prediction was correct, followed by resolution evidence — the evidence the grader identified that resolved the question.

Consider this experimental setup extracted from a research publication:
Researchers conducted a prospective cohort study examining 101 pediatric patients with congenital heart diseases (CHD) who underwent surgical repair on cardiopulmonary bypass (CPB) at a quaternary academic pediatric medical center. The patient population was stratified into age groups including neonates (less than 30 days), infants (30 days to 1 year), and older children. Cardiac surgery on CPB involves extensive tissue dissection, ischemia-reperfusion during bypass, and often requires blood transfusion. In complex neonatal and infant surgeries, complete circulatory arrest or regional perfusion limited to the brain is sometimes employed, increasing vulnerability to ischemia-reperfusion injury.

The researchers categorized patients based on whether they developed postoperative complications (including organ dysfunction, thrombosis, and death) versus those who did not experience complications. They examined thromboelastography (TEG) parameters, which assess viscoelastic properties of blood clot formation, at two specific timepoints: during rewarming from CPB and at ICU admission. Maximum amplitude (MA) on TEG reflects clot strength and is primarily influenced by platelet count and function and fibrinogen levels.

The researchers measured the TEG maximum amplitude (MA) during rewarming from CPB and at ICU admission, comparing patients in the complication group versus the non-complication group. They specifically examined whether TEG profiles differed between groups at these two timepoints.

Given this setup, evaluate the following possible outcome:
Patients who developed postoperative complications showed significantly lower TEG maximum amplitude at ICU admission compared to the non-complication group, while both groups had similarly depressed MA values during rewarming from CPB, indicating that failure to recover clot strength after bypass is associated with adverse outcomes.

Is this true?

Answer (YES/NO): NO